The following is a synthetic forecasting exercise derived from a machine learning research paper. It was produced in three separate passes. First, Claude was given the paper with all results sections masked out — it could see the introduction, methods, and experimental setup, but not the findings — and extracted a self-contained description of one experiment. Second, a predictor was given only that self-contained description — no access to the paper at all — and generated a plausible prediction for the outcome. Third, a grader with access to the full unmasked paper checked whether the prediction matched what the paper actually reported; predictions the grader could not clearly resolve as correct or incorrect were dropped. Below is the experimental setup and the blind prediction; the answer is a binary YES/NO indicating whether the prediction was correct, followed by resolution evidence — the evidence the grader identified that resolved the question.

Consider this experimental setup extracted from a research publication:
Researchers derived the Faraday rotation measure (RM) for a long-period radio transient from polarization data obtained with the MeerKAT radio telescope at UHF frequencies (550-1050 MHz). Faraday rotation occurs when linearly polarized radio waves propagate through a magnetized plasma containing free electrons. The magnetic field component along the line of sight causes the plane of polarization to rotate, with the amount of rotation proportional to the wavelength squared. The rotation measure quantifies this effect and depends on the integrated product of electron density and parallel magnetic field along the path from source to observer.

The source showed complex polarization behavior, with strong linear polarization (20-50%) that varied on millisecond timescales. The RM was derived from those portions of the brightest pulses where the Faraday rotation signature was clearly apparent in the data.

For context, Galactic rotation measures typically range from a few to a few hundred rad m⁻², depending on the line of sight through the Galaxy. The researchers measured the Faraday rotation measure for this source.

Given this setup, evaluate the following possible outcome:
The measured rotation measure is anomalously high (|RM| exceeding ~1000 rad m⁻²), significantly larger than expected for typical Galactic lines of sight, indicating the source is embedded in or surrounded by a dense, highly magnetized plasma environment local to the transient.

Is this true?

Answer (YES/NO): NO